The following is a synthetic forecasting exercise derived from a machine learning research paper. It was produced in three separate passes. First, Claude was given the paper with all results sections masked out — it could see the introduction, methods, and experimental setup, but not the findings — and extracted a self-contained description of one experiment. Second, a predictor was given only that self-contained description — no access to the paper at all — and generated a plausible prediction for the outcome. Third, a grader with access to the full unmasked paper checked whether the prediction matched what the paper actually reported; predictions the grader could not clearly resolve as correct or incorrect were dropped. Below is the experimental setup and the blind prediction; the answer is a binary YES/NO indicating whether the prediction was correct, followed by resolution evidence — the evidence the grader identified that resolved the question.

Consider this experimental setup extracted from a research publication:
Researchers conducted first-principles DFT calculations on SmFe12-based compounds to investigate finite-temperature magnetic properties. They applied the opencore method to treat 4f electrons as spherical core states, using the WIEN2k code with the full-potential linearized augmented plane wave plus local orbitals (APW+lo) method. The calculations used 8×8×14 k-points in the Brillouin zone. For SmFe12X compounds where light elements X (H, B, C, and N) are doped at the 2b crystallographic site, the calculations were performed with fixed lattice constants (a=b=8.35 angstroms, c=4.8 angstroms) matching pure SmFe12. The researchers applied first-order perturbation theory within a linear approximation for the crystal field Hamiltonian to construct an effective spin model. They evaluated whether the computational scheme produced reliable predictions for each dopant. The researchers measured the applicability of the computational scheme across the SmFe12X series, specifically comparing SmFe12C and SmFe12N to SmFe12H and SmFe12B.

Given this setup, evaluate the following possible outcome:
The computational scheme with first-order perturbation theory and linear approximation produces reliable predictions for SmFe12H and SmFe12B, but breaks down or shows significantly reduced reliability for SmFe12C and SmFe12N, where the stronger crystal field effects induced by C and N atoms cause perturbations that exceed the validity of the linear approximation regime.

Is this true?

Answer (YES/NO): YES